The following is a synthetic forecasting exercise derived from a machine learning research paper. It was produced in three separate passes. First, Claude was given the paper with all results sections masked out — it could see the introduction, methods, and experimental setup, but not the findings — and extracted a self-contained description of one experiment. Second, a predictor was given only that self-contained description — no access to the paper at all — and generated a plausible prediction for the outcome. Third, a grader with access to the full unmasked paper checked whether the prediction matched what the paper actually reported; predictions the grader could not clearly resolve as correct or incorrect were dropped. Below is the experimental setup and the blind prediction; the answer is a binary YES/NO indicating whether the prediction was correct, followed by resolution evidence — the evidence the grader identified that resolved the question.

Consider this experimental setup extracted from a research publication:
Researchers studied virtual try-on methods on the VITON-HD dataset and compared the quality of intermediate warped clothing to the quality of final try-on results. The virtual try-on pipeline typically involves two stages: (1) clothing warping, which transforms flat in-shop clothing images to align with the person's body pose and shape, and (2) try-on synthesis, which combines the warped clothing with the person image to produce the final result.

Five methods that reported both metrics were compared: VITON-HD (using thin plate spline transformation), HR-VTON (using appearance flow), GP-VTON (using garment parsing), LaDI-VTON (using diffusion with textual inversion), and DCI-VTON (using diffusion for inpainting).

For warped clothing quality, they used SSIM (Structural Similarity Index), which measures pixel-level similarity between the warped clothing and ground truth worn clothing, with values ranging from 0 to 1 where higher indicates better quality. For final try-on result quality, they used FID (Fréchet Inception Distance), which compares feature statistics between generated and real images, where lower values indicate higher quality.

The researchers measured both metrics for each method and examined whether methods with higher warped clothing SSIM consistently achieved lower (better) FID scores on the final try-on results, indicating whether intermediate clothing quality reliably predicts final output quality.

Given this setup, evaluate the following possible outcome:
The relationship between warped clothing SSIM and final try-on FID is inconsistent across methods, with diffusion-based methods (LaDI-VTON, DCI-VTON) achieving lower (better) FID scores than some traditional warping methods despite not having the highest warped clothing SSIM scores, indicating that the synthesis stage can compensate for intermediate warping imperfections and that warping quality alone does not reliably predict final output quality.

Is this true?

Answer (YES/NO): NO